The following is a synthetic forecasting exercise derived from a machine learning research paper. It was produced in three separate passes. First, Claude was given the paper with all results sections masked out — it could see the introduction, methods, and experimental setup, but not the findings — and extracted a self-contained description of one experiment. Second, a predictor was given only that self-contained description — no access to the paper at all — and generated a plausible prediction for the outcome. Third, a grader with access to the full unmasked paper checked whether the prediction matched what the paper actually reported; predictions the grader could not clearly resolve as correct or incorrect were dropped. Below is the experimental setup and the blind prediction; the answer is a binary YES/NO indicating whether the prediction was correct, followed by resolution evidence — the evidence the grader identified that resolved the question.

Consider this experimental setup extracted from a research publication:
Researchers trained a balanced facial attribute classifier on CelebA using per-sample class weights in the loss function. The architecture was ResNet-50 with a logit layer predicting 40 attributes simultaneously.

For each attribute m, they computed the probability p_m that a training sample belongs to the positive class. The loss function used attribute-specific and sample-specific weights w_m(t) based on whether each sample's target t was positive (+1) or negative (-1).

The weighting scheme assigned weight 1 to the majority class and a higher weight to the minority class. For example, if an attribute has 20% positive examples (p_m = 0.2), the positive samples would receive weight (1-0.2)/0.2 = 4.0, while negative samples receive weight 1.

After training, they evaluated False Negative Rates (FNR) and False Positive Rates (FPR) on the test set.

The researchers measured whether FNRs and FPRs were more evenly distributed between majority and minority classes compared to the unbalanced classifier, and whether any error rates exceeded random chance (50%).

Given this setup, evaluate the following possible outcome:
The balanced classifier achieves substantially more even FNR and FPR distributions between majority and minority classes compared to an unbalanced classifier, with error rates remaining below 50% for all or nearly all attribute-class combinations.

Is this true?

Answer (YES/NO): YES